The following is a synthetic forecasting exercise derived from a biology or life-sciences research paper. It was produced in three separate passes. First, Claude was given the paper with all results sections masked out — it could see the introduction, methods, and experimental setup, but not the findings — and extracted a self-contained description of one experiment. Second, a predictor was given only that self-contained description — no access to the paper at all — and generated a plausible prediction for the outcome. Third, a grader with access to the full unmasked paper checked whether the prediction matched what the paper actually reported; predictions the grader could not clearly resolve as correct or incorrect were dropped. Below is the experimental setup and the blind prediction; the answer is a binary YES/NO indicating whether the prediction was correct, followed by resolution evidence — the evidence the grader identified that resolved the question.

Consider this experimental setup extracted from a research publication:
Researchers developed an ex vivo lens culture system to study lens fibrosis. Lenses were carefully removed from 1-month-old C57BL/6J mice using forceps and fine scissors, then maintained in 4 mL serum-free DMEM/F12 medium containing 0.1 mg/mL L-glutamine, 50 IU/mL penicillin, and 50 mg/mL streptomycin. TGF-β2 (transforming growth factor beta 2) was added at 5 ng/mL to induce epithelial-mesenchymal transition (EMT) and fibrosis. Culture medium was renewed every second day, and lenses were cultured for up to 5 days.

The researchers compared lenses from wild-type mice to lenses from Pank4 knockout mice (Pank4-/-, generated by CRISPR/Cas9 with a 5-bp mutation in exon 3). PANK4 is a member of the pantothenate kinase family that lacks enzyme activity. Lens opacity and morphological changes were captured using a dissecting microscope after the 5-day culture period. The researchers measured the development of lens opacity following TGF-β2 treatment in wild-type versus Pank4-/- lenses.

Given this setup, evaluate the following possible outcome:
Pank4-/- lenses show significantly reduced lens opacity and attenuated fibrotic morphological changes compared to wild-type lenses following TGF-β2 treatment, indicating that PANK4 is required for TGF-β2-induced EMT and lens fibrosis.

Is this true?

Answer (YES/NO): YES